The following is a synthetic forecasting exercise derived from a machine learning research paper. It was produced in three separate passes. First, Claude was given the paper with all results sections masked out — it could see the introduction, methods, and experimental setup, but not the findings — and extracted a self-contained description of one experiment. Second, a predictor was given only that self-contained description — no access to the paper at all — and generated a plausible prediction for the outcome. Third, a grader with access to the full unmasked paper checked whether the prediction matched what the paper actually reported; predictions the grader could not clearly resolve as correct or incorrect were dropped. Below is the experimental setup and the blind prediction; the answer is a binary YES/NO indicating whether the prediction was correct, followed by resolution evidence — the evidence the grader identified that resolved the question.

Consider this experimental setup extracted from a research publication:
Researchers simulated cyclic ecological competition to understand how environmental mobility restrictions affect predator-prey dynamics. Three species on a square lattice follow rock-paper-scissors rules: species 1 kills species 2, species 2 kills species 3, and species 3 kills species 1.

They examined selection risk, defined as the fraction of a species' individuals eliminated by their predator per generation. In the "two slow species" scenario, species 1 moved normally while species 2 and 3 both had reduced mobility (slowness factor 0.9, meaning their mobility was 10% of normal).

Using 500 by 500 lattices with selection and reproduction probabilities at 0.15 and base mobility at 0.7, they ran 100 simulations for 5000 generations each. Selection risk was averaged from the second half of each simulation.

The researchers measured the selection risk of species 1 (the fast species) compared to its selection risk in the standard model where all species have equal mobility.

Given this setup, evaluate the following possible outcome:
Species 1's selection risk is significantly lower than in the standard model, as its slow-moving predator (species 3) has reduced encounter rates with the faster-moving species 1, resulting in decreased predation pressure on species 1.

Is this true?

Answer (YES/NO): NO